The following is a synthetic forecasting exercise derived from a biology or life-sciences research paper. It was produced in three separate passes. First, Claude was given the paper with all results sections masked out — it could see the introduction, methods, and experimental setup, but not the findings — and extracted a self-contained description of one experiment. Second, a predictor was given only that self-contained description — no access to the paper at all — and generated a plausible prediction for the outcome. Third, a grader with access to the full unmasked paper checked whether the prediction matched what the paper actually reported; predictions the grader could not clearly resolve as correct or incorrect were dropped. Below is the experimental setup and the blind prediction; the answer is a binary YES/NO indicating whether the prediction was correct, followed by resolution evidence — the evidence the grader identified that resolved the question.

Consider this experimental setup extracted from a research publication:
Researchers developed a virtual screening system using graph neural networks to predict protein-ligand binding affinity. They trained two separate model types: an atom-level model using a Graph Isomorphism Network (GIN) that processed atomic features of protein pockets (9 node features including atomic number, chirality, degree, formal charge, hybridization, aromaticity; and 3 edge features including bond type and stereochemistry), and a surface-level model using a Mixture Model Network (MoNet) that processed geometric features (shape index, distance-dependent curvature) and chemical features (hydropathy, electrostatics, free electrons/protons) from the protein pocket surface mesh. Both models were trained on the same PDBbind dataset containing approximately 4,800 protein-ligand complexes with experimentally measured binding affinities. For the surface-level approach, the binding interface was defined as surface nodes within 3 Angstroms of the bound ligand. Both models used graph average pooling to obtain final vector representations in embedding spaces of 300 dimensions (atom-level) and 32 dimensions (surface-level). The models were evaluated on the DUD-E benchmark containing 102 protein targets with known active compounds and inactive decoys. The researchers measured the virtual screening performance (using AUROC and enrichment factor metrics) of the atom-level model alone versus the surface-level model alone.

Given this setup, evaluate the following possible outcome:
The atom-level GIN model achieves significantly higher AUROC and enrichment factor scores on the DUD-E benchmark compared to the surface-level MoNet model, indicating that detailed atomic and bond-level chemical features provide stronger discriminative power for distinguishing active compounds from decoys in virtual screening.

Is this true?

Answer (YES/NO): YES